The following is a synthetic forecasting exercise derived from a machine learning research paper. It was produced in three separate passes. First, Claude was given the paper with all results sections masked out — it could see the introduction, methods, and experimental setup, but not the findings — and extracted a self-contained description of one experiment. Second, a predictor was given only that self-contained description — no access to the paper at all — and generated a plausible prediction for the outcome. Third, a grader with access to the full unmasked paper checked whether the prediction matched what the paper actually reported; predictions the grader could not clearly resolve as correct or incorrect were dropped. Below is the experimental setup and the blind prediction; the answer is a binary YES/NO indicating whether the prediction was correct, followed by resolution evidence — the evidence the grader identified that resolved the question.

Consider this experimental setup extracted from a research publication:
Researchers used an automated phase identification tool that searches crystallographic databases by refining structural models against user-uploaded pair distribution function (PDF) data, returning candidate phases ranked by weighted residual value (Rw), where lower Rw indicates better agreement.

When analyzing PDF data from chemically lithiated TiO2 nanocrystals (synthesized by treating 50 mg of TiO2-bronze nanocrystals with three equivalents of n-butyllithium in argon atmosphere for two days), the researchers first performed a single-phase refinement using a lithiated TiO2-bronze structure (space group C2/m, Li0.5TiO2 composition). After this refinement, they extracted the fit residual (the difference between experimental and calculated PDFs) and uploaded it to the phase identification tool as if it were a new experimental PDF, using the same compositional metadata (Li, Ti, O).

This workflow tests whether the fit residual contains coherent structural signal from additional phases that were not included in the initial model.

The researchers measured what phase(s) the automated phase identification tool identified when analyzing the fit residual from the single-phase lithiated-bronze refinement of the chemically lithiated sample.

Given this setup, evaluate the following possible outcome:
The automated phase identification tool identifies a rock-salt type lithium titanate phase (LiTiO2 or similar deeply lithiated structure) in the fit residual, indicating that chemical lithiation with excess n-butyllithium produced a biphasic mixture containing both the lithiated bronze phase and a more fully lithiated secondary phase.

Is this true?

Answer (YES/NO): NO